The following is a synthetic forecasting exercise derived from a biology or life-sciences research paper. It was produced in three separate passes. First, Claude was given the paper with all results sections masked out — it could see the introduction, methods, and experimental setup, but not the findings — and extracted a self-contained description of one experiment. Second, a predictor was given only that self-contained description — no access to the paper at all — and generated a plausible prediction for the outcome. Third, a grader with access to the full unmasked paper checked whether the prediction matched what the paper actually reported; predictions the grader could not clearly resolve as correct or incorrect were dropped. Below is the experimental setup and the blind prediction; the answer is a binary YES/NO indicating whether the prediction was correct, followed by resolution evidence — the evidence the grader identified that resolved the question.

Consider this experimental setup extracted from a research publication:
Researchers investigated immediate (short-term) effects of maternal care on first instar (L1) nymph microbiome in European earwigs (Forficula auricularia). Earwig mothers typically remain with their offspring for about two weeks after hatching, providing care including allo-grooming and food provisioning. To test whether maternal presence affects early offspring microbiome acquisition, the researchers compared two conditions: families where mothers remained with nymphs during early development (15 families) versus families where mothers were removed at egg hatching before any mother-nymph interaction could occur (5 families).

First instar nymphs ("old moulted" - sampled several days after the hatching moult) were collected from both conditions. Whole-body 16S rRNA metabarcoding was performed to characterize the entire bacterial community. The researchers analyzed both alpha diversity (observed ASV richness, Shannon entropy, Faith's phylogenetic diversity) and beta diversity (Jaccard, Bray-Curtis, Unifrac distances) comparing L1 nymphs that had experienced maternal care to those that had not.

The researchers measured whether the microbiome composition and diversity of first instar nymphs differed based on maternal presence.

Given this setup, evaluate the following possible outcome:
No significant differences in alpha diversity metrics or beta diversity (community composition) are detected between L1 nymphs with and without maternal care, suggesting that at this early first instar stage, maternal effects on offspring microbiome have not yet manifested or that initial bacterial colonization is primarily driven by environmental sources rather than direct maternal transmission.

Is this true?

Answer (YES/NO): NO